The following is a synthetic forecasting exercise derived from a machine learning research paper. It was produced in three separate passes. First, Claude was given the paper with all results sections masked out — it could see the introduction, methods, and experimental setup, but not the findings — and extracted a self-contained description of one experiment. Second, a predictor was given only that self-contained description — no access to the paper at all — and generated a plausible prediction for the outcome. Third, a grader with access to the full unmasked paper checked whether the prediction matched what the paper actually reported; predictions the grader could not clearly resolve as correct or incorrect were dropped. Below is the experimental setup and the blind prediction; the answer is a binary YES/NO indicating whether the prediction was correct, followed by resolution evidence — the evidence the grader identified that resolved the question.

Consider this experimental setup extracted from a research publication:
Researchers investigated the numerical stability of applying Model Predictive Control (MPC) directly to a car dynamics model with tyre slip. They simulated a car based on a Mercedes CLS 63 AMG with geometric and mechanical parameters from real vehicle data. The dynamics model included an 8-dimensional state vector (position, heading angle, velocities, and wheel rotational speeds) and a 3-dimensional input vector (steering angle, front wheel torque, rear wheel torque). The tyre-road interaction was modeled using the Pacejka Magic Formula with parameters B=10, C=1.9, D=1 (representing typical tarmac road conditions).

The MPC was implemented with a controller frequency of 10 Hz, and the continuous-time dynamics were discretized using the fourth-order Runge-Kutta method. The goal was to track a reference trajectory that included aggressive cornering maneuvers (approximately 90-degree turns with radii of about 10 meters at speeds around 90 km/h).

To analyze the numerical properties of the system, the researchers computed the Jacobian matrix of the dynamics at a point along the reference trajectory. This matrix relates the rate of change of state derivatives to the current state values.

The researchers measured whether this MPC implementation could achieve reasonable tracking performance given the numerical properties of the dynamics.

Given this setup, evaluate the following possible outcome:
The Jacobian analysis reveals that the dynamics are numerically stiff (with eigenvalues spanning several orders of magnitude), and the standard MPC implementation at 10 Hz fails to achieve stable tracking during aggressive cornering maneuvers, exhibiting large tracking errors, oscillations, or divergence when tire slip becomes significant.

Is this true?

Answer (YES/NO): YES